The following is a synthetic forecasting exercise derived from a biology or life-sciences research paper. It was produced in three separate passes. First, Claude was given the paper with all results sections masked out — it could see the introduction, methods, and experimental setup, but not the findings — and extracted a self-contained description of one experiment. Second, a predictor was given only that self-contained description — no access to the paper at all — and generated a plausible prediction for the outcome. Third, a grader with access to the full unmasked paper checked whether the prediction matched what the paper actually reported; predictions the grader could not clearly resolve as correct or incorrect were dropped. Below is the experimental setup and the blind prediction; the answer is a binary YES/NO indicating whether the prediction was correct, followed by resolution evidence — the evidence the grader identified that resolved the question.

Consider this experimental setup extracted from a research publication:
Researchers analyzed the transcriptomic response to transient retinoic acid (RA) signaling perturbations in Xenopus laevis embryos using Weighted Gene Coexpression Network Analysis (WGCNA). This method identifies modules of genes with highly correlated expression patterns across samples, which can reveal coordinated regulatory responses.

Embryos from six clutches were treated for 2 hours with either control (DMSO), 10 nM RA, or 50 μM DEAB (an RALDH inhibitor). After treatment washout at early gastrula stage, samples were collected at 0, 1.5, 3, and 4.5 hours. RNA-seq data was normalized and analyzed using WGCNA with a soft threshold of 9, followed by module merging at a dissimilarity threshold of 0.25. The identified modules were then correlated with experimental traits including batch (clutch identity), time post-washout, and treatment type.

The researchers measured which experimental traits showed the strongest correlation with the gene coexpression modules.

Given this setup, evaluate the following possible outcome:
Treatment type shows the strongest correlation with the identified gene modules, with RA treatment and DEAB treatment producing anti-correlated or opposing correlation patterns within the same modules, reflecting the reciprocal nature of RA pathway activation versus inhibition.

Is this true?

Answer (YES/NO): NO